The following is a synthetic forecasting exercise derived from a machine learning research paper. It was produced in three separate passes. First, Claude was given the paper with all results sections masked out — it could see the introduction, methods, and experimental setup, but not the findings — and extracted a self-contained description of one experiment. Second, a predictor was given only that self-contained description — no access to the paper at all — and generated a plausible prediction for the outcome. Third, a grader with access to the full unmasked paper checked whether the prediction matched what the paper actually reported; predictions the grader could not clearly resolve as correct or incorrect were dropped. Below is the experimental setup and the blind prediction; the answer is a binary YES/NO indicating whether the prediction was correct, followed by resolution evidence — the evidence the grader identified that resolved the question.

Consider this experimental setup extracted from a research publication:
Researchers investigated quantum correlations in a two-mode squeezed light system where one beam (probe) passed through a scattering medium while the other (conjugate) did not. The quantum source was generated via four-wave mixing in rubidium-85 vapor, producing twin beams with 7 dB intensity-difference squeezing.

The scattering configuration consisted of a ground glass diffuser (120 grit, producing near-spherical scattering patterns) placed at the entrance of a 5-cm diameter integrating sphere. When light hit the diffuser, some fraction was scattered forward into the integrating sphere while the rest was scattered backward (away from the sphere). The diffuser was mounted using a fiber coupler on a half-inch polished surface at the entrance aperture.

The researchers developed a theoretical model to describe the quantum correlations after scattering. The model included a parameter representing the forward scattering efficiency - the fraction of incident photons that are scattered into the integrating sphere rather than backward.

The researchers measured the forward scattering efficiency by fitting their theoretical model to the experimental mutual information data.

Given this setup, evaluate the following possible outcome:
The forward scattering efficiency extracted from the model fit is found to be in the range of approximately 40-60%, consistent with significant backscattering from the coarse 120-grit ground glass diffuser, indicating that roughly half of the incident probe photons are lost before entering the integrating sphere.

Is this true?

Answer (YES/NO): YES